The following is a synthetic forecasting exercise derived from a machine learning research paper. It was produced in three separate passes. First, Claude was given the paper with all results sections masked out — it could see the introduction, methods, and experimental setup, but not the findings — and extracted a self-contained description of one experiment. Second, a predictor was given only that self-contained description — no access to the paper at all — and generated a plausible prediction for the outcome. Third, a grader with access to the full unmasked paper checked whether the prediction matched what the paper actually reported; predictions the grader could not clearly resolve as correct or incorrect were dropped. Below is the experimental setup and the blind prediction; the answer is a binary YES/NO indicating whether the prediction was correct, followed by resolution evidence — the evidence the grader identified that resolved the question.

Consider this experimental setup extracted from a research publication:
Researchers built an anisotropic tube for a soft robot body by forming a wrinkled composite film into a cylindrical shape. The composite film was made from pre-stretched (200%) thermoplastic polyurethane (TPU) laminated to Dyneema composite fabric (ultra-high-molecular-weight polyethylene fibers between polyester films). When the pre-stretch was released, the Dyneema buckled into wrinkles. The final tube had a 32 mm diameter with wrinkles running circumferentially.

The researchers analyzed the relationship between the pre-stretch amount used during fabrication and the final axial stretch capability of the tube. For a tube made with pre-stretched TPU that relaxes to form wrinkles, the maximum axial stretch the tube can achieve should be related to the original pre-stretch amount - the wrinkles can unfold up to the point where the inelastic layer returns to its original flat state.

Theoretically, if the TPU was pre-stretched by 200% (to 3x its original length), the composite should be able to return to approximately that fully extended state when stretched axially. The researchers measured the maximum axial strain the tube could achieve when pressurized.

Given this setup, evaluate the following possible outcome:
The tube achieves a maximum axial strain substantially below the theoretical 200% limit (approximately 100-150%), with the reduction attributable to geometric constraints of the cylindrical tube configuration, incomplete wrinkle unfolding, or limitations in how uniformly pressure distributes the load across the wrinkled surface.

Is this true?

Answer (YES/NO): YES